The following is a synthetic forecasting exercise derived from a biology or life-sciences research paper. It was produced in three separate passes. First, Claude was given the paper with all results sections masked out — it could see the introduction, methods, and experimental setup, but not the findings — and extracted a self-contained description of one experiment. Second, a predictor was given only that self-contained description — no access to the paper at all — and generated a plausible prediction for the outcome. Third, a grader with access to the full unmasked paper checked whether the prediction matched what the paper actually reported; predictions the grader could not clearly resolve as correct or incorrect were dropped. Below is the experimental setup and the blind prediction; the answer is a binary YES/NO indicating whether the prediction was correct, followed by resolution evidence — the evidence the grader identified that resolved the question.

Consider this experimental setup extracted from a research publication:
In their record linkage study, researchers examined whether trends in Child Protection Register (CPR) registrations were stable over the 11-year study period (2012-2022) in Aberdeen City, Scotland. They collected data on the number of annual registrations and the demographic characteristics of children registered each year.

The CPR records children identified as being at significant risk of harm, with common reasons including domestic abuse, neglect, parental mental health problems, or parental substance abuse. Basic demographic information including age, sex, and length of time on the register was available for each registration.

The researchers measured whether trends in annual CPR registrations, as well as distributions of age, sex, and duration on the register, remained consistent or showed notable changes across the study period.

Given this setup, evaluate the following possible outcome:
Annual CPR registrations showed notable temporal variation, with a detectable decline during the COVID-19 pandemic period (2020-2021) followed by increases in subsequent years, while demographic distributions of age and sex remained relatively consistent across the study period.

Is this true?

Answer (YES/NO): NO